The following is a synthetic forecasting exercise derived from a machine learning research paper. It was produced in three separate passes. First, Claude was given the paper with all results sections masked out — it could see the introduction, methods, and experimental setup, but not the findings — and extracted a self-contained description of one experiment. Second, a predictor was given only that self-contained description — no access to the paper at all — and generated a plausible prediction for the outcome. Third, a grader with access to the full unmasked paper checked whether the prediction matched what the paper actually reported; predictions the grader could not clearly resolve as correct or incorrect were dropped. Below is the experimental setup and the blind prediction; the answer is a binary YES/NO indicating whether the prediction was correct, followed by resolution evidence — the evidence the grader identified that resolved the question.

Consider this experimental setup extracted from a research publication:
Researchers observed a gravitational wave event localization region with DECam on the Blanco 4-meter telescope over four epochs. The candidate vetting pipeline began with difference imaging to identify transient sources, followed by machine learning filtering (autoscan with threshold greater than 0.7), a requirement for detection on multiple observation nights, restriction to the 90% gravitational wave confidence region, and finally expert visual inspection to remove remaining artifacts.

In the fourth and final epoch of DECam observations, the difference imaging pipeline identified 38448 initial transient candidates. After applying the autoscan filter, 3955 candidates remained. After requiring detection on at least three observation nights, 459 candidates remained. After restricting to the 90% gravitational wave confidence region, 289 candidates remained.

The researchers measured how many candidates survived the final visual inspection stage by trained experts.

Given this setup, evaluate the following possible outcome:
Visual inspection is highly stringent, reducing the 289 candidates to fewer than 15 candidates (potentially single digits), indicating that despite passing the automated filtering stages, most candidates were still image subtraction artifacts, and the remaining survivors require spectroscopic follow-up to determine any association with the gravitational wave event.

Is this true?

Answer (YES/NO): YES